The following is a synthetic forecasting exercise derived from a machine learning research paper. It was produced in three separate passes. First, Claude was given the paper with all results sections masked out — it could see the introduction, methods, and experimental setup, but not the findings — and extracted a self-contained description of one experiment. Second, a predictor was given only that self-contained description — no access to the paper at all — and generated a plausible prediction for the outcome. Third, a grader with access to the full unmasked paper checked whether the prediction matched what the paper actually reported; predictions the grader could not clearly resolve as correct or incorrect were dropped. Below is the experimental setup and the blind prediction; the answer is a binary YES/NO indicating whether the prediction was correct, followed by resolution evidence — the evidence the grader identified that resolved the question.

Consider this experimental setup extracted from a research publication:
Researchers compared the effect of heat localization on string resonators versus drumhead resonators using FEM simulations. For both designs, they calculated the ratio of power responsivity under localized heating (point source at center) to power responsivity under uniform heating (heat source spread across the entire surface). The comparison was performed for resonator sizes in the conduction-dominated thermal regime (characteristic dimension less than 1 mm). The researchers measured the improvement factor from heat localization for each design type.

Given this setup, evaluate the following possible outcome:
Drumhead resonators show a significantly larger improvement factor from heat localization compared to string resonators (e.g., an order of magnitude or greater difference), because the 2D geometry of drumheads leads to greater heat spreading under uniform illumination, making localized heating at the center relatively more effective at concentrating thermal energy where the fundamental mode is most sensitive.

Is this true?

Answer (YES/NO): NO